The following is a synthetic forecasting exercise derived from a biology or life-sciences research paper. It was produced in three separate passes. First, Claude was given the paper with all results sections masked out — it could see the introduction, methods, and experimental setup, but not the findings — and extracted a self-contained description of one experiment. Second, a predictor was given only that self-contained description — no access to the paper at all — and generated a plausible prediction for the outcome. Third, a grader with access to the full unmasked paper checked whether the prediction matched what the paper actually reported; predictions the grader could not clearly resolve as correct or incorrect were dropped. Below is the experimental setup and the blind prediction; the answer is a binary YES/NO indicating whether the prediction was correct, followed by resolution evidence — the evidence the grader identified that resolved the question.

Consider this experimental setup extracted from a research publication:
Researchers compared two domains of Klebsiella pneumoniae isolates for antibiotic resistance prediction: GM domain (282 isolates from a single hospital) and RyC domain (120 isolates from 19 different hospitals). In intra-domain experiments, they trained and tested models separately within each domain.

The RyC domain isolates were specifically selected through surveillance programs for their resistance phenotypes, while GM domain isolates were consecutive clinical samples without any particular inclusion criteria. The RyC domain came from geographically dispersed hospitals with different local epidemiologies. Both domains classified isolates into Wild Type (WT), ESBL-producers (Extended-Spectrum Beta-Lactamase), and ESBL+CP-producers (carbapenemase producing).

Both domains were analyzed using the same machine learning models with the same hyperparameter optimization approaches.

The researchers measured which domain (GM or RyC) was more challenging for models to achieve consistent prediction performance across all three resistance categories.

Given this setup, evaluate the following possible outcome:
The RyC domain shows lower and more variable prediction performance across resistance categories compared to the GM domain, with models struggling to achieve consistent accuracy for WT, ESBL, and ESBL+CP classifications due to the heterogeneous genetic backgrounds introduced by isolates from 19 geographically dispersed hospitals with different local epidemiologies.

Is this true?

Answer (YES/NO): NO